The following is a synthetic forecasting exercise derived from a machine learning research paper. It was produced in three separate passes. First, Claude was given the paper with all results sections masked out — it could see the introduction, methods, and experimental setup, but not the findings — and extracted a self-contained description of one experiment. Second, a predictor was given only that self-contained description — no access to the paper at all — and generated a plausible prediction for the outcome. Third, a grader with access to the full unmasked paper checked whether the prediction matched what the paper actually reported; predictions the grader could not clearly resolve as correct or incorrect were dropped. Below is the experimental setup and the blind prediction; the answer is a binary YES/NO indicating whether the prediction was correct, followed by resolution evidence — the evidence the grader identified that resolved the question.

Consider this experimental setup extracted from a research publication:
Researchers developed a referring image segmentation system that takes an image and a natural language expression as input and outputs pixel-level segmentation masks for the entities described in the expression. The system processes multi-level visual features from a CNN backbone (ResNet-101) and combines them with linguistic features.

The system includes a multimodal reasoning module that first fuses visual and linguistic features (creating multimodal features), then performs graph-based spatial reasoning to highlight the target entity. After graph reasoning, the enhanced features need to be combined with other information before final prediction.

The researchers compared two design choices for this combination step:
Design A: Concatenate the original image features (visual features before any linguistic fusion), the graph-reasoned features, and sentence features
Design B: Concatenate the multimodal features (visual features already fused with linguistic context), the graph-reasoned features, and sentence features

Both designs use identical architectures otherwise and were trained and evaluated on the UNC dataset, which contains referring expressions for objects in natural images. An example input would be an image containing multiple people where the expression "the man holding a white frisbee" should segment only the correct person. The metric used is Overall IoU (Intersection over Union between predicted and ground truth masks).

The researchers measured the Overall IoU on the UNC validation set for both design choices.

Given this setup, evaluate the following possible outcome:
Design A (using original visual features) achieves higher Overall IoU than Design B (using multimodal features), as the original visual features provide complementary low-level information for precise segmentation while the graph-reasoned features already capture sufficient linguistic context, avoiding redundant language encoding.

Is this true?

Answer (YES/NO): NO